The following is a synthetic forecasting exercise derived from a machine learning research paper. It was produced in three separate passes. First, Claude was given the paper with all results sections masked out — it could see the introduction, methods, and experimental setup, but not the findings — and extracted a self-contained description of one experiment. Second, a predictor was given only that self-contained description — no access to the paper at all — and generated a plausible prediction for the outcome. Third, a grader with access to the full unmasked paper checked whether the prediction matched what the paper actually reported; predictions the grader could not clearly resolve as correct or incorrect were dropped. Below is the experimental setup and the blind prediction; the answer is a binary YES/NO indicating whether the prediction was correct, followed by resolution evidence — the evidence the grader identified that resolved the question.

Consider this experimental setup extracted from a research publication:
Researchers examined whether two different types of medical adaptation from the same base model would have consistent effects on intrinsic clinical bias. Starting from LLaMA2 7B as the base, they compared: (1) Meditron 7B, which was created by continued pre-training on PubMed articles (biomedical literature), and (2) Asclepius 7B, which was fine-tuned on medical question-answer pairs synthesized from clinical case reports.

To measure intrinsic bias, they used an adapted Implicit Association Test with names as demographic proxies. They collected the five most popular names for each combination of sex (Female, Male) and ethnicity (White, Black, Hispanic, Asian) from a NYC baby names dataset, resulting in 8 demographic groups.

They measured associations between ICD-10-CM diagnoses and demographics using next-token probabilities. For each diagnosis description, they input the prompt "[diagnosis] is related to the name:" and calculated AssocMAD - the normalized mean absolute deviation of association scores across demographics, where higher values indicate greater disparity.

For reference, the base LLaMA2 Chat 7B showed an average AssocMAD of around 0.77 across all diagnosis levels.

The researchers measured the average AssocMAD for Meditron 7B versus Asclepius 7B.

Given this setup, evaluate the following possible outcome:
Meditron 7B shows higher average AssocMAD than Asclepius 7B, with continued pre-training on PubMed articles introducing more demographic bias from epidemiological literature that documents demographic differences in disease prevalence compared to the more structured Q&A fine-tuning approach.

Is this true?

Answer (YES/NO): NO